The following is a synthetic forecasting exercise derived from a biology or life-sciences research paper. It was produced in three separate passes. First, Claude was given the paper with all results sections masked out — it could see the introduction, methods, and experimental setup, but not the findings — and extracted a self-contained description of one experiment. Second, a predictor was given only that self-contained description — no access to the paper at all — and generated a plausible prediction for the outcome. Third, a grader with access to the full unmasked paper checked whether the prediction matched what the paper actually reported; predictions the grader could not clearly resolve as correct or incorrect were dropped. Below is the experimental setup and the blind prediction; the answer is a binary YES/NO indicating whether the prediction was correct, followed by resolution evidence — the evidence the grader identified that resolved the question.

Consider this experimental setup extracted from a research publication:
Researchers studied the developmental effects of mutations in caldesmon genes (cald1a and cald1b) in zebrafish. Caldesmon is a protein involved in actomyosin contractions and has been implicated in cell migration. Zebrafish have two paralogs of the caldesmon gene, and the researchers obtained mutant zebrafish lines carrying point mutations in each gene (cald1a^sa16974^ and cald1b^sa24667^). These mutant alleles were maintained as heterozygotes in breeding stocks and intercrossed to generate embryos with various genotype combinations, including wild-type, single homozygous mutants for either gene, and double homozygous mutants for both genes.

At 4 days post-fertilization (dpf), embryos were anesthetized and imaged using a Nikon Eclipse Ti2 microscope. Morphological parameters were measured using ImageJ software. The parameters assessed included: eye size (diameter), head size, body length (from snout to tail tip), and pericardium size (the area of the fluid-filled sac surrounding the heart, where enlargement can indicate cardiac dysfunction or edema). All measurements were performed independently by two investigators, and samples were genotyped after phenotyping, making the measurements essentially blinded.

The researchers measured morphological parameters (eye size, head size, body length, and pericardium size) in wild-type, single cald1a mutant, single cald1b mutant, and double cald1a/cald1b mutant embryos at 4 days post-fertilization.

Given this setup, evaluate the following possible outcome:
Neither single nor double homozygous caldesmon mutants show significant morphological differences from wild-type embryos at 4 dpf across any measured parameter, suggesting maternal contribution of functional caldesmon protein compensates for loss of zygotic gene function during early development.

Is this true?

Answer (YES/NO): YES